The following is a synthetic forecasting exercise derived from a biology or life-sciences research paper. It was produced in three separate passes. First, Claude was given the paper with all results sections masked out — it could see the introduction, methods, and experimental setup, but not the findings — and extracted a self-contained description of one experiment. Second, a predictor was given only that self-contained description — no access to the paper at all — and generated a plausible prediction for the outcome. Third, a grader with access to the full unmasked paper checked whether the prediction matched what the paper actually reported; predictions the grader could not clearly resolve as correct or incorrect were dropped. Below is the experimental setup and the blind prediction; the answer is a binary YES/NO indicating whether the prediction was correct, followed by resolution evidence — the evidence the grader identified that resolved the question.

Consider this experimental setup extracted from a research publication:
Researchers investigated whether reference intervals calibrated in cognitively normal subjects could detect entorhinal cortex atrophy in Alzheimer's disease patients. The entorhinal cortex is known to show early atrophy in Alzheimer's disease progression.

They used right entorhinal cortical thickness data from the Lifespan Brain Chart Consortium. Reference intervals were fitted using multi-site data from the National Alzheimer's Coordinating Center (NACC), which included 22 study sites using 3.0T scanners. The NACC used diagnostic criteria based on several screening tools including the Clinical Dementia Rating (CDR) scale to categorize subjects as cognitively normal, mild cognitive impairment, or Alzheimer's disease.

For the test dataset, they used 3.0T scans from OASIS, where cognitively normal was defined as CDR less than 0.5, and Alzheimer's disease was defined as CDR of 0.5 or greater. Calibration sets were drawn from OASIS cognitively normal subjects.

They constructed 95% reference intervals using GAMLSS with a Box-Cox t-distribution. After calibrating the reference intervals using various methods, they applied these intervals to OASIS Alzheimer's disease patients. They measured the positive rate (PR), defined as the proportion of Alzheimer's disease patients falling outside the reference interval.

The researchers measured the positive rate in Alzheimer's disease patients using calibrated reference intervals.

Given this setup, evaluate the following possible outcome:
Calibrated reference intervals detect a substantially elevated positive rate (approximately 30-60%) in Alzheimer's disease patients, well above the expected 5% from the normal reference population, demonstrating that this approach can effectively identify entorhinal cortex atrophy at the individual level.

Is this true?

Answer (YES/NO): NO